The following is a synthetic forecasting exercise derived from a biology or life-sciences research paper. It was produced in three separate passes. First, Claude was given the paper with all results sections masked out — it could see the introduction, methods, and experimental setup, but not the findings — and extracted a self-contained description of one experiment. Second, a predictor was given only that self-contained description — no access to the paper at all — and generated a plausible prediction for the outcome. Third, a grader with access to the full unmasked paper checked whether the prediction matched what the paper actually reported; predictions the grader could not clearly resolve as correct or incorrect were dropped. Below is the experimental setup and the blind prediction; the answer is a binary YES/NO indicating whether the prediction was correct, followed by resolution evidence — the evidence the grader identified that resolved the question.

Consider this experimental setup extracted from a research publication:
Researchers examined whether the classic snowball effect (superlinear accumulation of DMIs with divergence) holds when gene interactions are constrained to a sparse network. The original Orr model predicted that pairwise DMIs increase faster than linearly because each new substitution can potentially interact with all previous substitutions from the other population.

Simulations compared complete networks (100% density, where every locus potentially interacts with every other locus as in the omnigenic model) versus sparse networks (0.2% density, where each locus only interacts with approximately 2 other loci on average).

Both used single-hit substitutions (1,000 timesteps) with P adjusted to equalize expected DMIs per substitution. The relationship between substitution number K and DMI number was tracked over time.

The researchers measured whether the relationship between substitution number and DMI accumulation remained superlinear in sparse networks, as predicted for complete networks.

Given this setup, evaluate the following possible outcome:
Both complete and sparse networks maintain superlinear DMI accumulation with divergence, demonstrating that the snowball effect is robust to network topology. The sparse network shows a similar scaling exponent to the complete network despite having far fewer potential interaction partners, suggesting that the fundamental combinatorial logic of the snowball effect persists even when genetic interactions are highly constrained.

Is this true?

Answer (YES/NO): YES